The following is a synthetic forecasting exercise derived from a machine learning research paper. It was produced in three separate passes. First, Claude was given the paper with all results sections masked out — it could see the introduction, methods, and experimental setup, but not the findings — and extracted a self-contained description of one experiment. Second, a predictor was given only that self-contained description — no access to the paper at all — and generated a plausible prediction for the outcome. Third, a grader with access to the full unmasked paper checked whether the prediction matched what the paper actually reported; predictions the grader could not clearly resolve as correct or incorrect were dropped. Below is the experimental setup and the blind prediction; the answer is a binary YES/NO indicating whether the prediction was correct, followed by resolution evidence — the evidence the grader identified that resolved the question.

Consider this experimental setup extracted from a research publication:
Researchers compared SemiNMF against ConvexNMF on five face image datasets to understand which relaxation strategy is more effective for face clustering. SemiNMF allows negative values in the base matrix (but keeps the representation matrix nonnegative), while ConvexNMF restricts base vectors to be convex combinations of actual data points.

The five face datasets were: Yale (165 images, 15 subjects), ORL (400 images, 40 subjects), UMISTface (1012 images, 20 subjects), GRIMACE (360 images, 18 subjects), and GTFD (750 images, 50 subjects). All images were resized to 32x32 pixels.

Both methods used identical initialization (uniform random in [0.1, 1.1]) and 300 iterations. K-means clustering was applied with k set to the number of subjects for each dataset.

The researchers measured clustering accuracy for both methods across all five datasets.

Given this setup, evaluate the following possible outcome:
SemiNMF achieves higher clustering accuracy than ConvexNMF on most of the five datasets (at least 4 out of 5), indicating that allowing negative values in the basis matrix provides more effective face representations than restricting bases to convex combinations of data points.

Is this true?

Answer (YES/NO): YES